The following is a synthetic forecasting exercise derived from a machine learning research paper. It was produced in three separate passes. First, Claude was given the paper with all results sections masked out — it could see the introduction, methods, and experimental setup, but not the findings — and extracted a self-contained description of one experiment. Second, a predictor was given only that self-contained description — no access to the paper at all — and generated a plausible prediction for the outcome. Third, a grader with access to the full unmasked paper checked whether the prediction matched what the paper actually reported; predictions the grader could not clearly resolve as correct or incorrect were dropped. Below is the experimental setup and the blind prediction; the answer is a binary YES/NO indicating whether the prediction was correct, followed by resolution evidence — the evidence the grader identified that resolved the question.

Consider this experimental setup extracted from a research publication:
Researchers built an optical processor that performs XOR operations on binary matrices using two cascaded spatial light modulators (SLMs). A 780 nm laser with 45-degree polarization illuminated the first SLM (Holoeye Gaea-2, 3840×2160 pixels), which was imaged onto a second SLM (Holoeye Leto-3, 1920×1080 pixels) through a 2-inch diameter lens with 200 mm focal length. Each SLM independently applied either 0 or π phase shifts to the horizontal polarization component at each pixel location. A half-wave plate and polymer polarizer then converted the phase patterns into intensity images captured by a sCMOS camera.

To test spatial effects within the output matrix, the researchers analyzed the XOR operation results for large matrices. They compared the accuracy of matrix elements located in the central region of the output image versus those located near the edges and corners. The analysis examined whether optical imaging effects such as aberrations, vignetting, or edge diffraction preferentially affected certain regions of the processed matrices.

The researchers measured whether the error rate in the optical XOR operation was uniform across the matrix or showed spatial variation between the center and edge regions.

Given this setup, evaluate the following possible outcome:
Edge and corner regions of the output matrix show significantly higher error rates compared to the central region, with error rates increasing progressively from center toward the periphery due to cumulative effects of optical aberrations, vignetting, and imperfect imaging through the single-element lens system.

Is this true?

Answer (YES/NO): YES